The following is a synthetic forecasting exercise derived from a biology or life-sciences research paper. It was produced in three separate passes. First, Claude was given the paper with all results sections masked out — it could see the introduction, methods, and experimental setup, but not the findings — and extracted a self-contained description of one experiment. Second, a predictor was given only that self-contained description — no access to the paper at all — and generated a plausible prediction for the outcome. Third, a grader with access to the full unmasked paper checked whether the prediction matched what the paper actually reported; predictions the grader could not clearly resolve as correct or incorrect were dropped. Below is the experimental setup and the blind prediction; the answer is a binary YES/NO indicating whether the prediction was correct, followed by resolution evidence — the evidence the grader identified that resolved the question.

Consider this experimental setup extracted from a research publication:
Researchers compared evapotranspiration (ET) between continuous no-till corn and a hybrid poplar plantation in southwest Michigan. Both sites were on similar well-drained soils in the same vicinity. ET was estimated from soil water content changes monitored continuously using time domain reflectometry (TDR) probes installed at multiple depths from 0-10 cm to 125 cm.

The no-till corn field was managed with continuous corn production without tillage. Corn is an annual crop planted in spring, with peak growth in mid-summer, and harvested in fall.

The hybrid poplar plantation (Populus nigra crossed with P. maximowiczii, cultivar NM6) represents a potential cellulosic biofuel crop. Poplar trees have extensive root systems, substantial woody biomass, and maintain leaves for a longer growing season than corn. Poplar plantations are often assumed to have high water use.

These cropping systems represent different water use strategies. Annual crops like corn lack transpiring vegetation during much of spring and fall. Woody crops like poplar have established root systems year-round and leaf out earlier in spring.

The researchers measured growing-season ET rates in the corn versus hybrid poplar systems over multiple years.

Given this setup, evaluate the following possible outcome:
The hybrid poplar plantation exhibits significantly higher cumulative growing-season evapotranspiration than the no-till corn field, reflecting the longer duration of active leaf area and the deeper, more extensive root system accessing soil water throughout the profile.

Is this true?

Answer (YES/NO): NO